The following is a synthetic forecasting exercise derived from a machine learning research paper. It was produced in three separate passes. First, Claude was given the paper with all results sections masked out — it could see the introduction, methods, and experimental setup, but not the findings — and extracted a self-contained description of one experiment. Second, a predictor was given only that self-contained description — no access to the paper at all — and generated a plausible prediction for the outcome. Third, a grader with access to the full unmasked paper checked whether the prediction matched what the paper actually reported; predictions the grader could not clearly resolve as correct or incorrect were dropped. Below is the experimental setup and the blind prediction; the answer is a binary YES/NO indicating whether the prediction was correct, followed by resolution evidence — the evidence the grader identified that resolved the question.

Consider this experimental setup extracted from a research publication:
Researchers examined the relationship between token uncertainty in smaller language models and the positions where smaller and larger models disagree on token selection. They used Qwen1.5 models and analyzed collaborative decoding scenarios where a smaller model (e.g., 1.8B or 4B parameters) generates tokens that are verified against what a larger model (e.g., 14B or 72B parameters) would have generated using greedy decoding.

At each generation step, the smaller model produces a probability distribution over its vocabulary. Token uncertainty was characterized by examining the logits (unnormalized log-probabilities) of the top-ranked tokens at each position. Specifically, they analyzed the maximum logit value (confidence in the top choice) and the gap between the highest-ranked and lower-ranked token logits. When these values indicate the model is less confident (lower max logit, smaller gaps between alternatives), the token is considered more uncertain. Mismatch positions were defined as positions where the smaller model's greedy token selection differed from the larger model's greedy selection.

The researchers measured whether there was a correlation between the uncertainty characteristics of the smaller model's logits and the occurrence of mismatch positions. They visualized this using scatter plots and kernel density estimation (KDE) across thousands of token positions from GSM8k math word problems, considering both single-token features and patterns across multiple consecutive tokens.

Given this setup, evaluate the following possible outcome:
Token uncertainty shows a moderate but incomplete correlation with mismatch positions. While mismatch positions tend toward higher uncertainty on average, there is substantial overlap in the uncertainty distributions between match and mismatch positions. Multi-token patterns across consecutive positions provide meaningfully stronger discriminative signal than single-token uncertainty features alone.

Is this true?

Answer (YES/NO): NO